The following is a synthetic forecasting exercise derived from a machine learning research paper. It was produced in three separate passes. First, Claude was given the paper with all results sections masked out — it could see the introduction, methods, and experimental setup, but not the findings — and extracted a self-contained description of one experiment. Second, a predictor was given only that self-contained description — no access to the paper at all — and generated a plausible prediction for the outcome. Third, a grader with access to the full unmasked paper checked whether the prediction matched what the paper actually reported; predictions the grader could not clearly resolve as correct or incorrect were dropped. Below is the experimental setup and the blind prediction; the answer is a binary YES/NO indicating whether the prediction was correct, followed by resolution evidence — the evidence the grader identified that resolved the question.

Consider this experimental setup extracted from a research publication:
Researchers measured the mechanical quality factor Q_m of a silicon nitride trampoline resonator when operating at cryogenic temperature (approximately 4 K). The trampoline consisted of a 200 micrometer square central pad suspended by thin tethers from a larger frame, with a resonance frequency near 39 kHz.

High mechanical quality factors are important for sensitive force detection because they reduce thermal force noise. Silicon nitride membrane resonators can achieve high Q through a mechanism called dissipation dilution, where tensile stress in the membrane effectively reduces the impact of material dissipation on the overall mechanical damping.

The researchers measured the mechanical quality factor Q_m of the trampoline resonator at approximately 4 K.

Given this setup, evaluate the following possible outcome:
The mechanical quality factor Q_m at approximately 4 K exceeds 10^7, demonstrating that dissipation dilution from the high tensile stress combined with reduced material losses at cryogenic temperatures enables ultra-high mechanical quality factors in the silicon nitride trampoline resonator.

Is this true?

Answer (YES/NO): YES